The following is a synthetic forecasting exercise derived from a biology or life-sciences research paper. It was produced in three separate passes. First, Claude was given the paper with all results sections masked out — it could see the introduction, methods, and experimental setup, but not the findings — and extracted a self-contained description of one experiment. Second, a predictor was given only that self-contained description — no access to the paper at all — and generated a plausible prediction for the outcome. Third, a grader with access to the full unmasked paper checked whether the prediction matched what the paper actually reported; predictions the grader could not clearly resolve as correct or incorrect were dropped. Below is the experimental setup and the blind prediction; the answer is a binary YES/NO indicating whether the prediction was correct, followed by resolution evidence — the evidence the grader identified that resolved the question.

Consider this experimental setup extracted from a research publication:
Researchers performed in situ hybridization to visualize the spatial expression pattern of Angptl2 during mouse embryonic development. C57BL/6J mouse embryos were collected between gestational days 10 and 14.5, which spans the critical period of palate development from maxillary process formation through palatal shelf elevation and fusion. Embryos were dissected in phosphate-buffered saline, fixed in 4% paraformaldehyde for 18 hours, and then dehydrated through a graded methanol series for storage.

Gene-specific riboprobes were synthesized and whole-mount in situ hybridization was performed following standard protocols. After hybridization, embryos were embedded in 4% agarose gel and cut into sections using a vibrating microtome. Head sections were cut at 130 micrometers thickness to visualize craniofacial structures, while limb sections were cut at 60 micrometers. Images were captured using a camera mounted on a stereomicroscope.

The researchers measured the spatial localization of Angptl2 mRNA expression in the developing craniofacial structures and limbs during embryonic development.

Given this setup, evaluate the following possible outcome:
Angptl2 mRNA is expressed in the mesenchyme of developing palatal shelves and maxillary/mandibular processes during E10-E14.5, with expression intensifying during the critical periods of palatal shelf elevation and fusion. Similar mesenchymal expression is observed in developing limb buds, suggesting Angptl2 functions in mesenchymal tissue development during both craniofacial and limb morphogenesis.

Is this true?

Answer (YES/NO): YES